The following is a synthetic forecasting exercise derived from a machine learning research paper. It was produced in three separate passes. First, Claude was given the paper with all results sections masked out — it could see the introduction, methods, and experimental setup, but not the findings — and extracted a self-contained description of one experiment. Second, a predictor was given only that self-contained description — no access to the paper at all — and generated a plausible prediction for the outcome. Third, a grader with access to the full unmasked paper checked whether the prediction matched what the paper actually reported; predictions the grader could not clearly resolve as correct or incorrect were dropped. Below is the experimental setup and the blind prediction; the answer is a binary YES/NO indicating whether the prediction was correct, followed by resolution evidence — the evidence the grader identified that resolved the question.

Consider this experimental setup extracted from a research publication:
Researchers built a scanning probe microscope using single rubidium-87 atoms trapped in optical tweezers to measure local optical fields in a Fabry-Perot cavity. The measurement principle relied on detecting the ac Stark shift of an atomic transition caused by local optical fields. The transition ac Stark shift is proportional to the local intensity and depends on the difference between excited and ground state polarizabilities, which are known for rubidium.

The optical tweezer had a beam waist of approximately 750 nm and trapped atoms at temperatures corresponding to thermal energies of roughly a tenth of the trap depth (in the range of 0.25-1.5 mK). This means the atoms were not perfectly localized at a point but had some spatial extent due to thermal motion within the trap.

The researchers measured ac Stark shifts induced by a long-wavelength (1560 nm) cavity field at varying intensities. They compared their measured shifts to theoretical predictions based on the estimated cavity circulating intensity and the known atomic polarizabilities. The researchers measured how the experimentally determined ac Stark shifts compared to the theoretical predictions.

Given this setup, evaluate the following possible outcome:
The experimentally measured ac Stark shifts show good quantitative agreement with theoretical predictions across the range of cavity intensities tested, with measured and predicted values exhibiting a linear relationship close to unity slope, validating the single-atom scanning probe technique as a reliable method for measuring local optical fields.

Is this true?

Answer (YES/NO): NO